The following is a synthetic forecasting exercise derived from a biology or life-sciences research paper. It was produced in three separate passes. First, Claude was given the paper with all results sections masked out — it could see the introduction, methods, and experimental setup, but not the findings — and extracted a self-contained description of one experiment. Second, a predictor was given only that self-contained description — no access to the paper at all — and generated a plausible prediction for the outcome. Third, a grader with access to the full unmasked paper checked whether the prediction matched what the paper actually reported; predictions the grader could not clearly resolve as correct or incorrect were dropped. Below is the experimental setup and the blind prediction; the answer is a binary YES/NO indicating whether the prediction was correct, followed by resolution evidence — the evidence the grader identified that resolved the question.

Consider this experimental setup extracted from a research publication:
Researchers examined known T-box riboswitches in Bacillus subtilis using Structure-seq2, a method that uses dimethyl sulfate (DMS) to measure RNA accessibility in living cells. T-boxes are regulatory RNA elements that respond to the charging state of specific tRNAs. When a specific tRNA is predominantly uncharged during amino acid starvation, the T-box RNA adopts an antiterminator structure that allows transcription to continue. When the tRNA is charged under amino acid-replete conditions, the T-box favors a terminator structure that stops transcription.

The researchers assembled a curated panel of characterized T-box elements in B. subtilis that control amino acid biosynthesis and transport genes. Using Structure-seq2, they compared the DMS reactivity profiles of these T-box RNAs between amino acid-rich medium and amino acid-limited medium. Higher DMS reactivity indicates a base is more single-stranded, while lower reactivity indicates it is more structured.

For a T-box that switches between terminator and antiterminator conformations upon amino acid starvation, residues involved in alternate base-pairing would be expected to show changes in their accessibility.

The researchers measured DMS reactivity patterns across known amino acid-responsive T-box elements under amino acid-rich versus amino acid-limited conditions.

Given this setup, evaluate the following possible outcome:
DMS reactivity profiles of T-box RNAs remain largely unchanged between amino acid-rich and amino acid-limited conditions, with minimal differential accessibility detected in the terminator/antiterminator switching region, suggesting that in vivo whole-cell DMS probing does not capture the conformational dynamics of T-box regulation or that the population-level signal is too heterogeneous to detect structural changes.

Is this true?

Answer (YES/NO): NO